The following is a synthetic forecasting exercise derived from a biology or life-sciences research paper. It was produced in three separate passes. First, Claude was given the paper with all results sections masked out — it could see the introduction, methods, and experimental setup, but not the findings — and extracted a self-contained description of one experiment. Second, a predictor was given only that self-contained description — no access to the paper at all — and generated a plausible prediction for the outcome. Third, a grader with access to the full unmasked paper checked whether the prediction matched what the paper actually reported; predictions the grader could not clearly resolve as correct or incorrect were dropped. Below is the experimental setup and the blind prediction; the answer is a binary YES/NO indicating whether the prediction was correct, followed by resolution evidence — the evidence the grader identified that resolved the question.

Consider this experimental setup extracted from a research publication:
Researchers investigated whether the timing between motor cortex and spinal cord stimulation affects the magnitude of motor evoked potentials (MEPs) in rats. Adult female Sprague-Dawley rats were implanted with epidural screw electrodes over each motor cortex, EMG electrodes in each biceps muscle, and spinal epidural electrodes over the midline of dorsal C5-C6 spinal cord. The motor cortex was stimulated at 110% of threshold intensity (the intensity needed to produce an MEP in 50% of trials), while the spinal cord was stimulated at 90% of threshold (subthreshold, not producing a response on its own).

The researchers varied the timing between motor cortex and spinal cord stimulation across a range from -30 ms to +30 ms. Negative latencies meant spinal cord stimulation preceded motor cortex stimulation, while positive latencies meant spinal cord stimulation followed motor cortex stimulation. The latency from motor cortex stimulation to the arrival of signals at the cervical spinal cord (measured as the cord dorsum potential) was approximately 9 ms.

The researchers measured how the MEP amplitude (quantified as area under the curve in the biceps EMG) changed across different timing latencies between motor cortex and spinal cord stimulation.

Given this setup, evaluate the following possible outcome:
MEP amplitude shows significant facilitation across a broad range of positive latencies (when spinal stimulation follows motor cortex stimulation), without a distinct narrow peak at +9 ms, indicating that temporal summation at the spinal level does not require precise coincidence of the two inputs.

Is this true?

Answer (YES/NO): NO